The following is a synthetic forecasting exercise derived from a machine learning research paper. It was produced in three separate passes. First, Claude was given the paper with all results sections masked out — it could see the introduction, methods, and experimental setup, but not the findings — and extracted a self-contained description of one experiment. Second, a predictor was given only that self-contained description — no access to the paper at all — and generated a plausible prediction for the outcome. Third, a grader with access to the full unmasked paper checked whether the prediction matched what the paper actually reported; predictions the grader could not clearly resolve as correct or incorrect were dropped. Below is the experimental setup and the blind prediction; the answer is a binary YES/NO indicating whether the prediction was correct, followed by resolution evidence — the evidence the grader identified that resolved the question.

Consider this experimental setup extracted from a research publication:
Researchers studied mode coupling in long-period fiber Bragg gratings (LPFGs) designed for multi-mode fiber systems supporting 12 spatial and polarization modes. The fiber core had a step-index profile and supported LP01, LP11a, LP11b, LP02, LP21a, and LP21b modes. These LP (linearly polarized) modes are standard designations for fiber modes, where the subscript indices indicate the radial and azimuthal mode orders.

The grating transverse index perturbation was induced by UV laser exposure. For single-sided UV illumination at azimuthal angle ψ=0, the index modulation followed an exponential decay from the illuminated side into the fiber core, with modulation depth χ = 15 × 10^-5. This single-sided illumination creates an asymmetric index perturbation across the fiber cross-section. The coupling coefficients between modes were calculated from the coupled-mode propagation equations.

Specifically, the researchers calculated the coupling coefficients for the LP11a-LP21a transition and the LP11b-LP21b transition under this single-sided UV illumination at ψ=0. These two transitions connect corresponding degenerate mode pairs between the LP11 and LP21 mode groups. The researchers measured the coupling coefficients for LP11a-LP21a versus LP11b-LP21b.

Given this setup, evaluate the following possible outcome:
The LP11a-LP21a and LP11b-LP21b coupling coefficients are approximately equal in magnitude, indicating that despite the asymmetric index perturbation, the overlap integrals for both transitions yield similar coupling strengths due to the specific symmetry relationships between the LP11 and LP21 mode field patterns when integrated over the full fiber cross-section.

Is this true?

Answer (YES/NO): NO